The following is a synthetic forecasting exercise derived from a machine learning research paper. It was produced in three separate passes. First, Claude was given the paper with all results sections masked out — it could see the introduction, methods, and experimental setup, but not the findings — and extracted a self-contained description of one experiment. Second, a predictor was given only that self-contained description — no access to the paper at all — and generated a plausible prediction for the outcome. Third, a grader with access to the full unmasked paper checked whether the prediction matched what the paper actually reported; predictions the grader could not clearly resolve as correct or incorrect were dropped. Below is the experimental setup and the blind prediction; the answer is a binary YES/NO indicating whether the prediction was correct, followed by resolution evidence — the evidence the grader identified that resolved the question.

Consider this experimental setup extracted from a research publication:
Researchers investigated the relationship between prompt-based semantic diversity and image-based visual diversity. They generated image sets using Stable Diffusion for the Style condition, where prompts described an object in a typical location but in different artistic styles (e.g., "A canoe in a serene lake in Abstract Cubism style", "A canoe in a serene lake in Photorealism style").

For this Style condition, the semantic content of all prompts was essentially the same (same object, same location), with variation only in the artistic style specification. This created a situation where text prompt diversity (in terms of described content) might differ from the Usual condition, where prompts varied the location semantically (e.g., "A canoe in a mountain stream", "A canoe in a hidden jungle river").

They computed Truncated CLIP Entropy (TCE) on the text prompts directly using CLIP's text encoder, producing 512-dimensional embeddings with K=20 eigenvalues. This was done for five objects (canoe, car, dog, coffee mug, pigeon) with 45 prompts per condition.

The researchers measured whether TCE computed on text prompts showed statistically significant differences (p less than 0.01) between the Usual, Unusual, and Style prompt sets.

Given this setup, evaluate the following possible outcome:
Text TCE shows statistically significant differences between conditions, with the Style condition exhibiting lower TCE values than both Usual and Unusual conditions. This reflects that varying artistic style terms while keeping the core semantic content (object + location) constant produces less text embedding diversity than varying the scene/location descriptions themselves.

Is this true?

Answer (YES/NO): YES